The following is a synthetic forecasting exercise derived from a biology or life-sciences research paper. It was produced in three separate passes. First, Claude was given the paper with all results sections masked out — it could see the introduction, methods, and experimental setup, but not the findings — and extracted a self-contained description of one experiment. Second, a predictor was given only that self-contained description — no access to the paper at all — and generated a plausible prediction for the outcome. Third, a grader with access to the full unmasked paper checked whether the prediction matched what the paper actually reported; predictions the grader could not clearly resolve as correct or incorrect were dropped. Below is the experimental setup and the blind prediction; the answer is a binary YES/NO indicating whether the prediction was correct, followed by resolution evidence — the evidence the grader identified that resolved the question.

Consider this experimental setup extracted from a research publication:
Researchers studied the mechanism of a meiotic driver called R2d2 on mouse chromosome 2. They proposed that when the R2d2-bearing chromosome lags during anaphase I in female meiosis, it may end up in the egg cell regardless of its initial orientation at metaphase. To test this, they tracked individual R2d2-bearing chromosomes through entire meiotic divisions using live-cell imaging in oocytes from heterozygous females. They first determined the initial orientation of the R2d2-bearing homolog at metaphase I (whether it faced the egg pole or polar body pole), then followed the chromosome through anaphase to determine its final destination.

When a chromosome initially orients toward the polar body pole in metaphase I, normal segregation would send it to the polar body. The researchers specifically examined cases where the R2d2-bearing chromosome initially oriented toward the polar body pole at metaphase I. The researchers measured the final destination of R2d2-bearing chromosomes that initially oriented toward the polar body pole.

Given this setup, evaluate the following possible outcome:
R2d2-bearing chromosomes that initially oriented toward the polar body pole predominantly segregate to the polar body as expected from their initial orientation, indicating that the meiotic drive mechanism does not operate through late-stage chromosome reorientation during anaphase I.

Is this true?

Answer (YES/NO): NO